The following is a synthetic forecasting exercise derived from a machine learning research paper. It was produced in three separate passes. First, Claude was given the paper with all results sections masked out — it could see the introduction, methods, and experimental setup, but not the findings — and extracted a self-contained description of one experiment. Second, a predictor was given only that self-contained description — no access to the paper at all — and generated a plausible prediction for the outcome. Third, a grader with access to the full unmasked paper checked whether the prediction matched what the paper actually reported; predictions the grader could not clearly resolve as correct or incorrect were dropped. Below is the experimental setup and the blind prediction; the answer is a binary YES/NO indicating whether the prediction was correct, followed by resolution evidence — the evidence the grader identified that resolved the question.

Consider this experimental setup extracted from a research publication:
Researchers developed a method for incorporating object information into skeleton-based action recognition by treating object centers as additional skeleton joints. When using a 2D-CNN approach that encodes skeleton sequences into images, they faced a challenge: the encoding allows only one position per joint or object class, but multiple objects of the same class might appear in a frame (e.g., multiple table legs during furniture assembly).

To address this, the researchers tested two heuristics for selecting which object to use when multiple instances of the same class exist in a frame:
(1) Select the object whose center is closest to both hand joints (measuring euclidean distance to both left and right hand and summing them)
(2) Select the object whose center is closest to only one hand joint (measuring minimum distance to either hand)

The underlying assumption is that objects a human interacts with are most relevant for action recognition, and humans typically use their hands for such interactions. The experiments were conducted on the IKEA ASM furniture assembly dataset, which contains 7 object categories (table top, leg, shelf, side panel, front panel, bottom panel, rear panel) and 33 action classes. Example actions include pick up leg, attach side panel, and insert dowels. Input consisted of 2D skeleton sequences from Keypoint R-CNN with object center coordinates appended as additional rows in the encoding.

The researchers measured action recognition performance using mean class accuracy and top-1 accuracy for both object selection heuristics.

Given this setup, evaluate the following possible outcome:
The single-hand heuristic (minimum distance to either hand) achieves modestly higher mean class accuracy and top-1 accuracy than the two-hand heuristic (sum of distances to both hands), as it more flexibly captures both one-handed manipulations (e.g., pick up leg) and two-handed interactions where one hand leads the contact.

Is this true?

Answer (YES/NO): NO